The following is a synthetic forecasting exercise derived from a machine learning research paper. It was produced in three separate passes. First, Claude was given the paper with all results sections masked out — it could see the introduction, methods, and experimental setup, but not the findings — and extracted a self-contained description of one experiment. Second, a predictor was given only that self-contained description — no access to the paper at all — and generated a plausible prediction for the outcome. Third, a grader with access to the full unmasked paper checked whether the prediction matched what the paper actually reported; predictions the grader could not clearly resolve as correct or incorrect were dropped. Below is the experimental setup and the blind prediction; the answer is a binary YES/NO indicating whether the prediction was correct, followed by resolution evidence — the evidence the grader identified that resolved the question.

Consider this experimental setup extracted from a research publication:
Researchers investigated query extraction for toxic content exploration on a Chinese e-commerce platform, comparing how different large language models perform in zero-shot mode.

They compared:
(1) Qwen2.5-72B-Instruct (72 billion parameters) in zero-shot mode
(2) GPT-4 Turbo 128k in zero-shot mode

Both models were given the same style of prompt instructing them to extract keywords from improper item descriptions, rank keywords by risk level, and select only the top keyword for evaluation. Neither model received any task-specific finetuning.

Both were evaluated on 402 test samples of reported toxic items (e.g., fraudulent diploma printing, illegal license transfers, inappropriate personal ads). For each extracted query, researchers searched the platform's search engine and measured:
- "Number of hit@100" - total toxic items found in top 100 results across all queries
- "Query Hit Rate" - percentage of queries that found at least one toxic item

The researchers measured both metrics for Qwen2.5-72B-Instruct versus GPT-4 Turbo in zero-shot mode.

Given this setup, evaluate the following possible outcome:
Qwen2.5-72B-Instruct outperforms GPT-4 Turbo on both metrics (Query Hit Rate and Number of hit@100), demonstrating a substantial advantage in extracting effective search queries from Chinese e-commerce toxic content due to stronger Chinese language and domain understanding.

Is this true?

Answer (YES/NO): NO